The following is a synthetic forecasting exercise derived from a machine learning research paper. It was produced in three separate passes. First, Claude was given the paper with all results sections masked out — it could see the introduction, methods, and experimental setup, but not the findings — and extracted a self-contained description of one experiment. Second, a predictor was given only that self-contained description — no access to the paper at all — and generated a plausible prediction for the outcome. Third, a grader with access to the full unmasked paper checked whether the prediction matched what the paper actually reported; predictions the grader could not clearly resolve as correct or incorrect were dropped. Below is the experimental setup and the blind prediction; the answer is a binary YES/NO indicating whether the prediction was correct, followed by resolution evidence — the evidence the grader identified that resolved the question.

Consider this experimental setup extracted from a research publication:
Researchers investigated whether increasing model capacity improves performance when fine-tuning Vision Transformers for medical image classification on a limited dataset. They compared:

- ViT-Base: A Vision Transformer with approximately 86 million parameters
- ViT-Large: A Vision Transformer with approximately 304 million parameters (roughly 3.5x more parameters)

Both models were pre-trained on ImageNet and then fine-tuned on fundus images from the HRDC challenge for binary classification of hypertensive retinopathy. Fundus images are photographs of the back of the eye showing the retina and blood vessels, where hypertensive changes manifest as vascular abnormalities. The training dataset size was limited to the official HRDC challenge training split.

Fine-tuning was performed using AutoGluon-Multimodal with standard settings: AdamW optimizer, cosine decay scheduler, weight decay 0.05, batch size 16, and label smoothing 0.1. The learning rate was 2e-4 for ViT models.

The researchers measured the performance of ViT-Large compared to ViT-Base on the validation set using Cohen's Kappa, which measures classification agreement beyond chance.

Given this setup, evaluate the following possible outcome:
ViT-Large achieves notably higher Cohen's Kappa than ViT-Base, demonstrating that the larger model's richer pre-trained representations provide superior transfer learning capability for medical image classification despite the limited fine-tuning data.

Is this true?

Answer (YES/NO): NO